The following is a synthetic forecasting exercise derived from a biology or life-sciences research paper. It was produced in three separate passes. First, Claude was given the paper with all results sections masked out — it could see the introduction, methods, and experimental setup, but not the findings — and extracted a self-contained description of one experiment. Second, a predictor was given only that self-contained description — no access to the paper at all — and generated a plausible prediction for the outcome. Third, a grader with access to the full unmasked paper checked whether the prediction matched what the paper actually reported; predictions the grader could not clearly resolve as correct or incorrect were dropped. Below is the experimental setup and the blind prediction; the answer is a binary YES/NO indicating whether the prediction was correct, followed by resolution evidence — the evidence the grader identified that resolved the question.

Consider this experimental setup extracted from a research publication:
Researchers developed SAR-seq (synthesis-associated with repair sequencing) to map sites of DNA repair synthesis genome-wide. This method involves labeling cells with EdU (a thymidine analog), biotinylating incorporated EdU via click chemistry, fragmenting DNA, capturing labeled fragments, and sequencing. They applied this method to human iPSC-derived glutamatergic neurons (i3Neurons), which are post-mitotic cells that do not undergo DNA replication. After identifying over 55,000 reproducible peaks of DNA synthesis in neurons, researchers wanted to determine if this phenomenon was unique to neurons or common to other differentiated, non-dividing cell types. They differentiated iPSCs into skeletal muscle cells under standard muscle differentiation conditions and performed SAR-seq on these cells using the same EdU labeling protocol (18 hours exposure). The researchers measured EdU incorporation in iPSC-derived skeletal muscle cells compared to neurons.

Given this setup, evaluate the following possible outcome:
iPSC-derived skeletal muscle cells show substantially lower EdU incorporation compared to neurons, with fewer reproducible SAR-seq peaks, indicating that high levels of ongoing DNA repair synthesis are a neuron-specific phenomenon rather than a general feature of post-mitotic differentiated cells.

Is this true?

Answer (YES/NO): YES